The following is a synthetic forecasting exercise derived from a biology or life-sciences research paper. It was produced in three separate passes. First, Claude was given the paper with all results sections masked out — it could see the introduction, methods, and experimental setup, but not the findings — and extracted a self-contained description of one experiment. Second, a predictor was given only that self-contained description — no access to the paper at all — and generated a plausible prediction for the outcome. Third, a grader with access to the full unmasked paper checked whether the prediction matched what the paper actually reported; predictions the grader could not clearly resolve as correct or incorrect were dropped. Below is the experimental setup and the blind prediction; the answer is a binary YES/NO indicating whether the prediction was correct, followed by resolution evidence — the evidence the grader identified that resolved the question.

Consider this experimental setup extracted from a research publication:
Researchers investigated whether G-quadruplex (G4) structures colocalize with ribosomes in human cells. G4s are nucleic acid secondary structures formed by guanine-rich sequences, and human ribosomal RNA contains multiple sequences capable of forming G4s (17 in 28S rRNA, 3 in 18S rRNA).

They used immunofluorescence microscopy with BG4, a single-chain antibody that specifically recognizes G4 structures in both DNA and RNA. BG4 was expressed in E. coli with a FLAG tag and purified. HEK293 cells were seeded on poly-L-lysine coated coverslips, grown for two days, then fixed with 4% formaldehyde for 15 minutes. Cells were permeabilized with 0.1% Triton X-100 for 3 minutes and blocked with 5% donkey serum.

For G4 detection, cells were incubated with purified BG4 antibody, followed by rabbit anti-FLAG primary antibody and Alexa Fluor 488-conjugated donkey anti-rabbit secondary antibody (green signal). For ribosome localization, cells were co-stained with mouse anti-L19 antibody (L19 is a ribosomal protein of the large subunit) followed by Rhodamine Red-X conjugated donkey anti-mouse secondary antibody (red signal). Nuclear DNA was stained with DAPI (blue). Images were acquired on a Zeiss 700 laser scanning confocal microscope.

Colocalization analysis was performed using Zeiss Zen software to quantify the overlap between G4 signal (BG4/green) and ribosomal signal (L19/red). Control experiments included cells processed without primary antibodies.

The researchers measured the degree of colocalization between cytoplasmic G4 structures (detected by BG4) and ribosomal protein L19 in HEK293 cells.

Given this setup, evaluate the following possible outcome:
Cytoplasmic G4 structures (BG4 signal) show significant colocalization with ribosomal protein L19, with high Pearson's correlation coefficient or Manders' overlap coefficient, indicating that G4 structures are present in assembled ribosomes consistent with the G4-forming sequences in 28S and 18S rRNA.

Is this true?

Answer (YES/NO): NO